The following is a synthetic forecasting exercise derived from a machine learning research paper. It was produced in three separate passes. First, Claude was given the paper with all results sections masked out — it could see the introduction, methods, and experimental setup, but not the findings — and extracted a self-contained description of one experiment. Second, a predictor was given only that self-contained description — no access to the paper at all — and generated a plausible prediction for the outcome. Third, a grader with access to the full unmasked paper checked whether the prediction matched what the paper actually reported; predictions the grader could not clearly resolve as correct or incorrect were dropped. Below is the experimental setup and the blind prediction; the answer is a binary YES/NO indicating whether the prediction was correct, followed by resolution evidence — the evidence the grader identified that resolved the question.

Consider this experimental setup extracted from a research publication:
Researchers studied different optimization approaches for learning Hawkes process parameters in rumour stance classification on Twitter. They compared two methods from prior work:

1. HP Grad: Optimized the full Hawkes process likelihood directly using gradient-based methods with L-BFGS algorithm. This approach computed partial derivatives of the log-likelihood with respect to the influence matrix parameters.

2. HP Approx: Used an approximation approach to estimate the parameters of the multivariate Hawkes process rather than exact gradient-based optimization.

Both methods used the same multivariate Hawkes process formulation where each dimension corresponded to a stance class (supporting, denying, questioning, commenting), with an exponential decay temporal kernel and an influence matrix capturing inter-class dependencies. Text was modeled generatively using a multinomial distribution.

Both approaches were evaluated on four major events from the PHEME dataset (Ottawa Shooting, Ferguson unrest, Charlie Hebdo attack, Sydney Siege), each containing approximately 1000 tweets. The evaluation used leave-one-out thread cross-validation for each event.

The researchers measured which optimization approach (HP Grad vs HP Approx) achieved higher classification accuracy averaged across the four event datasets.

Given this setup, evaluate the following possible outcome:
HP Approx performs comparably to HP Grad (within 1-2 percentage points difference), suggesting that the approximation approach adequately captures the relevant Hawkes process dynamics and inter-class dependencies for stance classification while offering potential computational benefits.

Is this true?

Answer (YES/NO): NO